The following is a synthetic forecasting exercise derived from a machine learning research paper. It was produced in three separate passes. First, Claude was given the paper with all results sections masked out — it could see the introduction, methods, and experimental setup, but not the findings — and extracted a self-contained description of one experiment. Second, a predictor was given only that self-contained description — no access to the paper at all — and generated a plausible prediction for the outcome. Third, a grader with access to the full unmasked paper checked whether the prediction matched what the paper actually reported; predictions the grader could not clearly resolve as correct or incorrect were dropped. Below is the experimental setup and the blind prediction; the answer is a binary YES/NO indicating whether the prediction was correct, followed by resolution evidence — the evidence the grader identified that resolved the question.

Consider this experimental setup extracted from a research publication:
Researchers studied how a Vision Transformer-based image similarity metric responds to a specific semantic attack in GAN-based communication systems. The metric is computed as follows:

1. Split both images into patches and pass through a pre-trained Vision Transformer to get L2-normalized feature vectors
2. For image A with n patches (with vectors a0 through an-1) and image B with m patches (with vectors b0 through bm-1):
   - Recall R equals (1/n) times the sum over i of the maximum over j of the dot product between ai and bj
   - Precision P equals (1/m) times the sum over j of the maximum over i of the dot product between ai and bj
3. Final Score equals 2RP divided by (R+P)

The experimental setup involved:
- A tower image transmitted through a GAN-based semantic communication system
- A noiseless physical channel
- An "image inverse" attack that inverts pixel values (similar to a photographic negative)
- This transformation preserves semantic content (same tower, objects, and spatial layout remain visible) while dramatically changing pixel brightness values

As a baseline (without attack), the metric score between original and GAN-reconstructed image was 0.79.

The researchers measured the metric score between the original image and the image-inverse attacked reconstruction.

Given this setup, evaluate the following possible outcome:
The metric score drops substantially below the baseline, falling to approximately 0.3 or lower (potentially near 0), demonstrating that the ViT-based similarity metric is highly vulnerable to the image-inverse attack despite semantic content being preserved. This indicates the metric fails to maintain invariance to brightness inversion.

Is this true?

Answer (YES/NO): NO